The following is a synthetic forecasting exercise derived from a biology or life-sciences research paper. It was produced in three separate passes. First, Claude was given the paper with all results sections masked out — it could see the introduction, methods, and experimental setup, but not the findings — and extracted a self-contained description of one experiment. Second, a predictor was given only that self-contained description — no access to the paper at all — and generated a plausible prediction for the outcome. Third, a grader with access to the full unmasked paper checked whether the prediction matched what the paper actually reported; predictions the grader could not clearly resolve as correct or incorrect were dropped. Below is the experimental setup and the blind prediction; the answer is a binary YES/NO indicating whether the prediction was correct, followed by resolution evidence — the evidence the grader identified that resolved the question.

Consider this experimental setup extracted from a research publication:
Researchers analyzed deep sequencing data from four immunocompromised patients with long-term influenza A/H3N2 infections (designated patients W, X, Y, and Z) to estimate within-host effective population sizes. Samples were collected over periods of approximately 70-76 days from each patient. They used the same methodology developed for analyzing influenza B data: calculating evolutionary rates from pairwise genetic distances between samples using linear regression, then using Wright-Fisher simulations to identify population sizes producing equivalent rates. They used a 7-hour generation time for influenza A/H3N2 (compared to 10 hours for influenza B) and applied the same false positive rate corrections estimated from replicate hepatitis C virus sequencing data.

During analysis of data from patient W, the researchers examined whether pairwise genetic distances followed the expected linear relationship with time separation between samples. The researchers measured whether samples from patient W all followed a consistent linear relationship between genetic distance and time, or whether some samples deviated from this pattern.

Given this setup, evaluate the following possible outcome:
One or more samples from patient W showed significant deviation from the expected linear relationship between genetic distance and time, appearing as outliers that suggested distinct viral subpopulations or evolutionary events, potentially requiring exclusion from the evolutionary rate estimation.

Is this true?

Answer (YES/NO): YES